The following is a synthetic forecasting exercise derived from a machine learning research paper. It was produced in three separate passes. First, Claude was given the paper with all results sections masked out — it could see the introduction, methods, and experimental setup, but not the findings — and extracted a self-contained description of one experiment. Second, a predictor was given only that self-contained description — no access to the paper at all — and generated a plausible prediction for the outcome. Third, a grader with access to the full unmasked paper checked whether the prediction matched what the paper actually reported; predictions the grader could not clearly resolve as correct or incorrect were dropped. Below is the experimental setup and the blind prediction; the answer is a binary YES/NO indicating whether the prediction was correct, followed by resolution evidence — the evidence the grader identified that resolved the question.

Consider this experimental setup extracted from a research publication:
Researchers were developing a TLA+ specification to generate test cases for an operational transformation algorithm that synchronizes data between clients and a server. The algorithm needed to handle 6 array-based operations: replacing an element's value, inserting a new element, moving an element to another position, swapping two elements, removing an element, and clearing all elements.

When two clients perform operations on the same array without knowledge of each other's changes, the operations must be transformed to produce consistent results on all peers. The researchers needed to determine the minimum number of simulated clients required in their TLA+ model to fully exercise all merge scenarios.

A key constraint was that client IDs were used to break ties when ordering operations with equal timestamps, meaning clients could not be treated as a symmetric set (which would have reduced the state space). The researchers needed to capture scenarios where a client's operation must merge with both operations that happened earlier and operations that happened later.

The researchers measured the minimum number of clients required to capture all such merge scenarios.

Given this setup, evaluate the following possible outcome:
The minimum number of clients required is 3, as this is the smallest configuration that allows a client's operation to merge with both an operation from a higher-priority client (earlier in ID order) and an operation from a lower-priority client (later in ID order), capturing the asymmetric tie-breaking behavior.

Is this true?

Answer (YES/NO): YES